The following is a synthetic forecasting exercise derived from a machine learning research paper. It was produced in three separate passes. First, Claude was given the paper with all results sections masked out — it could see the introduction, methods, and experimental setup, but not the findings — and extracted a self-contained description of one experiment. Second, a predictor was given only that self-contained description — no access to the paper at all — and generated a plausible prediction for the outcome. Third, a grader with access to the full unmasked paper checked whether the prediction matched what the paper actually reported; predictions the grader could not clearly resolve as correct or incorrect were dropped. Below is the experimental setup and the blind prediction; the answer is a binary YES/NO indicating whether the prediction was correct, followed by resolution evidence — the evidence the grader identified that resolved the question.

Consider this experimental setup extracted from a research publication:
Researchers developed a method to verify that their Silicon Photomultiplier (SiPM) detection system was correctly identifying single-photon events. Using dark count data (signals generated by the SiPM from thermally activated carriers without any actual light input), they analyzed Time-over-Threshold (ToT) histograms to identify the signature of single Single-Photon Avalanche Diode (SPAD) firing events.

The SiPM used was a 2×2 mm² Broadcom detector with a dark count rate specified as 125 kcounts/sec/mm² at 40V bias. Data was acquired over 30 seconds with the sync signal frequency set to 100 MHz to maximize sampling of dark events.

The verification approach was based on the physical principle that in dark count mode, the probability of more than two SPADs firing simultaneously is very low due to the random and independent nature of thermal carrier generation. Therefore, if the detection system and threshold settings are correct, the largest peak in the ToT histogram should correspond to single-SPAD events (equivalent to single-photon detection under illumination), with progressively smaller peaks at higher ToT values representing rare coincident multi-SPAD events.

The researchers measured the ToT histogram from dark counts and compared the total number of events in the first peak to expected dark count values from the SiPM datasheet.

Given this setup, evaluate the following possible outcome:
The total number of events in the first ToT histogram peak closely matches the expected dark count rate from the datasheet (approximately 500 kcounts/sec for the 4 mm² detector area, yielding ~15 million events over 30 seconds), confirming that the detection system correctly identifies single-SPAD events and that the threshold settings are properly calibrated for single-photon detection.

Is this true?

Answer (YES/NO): YES